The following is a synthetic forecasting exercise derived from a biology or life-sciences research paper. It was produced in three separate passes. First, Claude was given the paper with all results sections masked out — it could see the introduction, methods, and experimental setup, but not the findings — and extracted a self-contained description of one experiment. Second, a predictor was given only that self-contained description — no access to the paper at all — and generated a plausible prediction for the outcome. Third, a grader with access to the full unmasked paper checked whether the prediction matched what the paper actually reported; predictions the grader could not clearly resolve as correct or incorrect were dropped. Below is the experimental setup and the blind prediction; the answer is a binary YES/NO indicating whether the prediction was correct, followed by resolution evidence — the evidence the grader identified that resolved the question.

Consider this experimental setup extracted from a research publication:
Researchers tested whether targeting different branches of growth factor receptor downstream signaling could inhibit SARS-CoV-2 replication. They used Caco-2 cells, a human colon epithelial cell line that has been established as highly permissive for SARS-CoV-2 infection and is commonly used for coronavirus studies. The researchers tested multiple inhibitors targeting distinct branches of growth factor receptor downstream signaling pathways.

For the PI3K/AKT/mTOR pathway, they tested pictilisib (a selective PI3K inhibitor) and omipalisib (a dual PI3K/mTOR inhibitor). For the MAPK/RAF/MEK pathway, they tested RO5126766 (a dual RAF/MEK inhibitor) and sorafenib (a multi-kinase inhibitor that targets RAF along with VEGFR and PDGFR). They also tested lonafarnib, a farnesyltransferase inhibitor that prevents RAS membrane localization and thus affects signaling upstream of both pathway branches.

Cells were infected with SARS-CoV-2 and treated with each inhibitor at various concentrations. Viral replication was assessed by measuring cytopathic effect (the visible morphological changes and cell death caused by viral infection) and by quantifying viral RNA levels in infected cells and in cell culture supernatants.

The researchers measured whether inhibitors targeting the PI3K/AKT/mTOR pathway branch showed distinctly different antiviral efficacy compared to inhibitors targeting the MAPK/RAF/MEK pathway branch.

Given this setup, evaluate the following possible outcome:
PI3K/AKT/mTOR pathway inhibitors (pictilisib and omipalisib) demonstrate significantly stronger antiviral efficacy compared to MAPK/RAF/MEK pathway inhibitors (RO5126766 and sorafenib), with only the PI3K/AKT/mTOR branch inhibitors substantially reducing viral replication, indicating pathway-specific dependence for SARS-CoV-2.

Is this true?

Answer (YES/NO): NO